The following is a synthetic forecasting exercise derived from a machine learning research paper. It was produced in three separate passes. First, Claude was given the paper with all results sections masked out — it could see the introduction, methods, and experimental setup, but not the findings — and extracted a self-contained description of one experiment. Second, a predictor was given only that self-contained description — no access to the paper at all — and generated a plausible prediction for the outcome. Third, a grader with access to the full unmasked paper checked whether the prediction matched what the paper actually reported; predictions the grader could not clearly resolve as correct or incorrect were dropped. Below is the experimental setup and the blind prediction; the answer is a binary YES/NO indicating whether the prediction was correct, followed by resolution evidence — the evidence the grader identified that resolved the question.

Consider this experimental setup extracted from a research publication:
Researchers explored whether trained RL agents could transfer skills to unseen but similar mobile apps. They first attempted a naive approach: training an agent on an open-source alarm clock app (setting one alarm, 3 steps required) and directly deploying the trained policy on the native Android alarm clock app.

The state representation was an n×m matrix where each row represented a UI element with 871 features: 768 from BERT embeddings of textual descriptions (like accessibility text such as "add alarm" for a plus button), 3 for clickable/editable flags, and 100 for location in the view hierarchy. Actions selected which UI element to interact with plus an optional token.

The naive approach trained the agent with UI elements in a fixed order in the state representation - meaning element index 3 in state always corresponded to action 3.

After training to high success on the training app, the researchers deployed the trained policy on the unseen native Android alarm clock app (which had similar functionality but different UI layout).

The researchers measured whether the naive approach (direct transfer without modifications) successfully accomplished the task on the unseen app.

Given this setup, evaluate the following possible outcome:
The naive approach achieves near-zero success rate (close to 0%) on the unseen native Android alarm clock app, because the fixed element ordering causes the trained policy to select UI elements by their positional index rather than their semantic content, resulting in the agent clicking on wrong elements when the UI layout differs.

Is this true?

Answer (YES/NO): YES